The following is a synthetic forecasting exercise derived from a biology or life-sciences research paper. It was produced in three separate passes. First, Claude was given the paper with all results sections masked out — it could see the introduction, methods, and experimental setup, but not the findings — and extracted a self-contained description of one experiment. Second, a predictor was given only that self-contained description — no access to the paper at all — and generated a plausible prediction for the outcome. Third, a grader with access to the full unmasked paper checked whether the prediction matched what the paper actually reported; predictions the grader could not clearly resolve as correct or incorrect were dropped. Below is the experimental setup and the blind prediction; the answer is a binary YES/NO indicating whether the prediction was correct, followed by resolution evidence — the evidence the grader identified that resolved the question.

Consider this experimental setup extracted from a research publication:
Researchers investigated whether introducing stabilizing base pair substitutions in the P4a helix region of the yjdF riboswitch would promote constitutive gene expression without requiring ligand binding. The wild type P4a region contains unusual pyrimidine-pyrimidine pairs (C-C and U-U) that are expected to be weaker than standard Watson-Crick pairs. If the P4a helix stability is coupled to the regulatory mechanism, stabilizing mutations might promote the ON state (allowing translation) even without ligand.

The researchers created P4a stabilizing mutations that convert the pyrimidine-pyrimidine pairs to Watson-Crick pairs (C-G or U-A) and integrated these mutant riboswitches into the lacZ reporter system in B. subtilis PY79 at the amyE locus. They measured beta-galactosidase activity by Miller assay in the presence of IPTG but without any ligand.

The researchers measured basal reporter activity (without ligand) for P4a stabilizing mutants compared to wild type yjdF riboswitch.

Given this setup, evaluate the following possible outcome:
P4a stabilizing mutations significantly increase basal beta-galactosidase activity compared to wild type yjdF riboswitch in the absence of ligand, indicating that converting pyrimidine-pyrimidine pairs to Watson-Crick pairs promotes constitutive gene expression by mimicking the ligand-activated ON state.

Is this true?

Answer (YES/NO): YES